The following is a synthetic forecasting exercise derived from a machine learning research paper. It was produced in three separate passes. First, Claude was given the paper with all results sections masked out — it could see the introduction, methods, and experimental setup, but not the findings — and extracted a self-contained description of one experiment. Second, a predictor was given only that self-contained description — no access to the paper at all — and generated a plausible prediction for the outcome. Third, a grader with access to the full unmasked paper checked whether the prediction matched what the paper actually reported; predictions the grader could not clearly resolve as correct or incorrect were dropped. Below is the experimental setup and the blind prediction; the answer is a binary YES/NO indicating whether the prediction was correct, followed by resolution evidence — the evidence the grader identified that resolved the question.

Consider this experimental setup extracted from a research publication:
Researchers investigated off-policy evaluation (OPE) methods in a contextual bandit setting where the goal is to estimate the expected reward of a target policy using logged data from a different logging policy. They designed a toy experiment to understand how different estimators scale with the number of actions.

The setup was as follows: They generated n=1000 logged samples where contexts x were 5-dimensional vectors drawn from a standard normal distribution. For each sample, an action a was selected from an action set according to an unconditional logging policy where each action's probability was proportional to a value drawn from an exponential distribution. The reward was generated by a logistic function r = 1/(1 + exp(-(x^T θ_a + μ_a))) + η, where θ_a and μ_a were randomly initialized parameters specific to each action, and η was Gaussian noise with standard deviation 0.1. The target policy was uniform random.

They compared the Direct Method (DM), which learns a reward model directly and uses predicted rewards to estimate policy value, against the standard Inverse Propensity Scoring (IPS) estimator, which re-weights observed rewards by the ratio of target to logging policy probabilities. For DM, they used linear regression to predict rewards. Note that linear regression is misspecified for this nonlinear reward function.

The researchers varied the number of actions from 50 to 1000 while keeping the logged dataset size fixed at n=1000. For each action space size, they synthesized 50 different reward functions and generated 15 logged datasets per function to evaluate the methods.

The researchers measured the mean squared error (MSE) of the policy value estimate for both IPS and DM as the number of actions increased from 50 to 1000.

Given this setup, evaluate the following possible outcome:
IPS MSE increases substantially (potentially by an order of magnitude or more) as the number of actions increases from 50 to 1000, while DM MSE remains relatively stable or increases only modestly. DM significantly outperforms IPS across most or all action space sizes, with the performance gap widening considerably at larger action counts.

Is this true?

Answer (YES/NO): NO